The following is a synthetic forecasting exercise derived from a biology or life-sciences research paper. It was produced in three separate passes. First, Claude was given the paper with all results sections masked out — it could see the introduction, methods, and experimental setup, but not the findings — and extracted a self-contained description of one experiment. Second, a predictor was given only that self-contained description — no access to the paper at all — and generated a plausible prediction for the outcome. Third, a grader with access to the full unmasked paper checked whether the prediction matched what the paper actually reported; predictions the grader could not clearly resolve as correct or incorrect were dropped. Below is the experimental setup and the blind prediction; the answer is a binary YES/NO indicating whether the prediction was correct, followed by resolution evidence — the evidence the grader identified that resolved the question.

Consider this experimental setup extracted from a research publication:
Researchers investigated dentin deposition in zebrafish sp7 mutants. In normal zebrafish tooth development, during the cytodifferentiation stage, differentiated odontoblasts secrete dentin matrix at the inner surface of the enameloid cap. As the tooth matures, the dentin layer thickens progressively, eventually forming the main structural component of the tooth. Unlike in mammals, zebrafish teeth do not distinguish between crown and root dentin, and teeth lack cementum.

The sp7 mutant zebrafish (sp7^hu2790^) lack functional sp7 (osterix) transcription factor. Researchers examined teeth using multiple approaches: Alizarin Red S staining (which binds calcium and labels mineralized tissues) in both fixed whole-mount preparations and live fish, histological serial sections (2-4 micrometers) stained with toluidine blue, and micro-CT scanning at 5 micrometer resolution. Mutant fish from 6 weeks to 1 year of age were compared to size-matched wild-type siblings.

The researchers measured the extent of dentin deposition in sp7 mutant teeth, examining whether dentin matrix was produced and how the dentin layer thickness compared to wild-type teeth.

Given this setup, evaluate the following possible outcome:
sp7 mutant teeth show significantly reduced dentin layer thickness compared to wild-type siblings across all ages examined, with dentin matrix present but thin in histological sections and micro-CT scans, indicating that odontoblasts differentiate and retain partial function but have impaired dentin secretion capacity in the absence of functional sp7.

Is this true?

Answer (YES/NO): NO